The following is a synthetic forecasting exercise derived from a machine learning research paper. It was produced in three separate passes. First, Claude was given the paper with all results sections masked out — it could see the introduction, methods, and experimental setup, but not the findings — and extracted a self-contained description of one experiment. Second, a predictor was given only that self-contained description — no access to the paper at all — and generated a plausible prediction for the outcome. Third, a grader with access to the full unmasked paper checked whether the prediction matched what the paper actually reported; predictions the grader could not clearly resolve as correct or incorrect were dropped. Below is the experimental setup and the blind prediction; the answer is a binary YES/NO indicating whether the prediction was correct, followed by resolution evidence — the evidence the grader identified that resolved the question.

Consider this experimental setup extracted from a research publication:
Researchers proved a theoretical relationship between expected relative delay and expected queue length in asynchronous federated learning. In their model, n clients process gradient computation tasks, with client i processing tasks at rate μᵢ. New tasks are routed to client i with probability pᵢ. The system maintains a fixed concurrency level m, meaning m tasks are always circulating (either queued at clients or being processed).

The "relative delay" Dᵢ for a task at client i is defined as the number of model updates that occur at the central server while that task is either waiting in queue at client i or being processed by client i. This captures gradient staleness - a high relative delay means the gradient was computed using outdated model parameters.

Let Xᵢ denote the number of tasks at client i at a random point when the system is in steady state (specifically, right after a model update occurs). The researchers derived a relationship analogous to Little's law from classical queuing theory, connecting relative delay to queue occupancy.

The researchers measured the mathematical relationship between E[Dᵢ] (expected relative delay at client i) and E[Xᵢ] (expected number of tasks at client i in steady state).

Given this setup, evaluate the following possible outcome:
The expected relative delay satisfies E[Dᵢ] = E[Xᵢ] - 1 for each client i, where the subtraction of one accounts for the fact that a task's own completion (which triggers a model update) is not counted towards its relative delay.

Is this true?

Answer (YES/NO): NO